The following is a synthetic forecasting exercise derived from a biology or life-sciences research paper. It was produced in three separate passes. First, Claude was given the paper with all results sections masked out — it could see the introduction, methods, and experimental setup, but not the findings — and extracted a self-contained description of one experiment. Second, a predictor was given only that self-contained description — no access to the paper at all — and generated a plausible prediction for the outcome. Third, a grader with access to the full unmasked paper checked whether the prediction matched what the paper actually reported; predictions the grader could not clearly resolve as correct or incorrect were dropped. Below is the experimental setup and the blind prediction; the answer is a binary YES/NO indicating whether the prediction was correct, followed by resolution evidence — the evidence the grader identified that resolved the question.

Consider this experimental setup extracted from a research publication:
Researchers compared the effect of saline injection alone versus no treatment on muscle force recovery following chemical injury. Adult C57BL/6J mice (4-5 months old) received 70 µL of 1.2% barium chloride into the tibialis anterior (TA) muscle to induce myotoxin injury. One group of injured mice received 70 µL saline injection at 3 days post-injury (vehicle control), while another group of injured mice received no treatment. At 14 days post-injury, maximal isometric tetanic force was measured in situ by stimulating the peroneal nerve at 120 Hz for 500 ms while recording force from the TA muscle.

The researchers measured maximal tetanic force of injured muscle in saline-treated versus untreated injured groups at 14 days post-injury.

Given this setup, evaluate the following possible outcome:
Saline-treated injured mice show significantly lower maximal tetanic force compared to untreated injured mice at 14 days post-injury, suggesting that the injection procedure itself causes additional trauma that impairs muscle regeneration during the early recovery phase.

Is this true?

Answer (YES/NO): NO